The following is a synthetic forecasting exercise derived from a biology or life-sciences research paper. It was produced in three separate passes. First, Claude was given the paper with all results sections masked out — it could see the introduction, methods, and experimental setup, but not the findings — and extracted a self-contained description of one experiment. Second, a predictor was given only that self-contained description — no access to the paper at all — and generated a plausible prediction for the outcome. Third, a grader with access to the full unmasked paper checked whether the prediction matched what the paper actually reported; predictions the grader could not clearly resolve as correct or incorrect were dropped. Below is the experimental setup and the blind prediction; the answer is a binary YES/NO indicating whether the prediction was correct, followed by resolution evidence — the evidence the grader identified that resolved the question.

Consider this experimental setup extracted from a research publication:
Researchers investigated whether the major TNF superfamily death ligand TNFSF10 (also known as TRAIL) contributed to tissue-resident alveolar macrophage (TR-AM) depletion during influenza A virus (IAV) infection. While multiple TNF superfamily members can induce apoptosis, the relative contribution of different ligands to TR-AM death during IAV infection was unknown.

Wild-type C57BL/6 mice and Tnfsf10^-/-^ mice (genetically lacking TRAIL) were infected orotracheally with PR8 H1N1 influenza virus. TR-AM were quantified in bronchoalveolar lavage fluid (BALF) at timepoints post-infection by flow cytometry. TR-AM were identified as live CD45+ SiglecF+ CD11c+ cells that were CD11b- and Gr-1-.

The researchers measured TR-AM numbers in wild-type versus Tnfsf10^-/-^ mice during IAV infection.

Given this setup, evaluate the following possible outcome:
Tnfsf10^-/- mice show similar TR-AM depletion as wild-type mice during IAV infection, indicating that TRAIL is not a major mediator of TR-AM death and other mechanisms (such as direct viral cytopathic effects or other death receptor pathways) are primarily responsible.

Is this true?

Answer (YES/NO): YES